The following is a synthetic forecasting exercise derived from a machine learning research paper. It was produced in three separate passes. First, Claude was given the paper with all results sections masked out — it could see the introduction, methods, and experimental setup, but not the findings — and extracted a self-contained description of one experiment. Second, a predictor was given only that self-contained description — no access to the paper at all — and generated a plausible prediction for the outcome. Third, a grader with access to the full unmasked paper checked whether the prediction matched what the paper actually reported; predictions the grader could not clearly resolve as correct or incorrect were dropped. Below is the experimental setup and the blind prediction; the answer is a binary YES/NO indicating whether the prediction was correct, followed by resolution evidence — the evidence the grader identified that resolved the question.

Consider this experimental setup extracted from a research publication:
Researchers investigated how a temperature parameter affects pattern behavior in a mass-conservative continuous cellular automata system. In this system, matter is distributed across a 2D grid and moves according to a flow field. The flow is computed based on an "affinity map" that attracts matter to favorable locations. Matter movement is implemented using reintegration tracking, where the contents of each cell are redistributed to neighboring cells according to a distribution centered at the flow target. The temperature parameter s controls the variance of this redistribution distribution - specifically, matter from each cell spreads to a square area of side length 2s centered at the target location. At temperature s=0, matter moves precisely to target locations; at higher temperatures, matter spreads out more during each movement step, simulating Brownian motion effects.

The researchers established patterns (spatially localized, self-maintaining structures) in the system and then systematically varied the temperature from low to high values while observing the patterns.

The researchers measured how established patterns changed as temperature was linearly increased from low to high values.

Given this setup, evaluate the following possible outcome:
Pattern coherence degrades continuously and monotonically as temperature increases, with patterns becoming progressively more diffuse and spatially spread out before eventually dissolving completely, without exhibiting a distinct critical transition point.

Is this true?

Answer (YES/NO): NO